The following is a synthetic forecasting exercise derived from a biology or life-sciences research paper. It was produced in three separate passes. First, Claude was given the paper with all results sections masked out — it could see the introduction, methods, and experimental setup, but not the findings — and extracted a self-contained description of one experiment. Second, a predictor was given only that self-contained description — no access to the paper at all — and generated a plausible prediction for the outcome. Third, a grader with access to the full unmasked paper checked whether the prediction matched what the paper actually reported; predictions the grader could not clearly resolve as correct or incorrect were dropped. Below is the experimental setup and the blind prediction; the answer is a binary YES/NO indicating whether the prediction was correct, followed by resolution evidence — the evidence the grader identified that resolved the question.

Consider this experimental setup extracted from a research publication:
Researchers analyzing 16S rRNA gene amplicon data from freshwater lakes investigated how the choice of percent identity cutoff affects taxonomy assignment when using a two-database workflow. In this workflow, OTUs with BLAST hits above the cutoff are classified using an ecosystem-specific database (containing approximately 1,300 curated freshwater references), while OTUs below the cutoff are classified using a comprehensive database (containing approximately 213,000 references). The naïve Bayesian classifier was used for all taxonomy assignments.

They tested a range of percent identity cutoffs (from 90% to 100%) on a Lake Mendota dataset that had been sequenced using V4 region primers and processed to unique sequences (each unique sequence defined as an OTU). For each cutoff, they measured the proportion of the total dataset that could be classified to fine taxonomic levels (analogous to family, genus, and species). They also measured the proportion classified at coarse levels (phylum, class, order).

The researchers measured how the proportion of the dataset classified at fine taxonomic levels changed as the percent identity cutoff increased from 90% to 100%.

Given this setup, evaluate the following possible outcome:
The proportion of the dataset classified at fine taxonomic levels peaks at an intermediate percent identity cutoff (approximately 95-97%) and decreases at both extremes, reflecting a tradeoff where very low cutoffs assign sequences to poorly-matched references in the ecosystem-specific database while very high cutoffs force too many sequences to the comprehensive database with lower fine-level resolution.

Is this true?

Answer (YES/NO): NO